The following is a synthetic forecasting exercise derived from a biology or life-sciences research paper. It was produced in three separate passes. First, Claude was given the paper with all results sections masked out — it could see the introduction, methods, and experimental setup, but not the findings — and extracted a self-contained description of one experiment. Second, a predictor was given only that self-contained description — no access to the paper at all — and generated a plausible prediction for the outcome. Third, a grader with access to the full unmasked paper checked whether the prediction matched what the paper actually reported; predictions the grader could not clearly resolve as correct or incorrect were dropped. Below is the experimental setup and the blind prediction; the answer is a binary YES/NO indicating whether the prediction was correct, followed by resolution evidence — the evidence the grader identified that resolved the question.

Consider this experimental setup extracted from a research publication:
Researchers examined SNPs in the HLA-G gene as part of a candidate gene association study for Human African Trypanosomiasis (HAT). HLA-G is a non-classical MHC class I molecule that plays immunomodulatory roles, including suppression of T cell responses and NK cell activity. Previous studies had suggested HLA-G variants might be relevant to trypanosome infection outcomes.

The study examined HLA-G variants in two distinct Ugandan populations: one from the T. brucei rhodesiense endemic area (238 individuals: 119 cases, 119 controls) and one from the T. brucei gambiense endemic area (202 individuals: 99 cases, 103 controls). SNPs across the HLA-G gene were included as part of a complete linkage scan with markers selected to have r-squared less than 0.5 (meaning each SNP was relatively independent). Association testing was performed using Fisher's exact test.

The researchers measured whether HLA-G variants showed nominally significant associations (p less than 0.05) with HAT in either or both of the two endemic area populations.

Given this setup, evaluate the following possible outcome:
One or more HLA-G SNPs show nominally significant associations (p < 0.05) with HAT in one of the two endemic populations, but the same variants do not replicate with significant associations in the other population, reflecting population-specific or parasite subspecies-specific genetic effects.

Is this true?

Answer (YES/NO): NO